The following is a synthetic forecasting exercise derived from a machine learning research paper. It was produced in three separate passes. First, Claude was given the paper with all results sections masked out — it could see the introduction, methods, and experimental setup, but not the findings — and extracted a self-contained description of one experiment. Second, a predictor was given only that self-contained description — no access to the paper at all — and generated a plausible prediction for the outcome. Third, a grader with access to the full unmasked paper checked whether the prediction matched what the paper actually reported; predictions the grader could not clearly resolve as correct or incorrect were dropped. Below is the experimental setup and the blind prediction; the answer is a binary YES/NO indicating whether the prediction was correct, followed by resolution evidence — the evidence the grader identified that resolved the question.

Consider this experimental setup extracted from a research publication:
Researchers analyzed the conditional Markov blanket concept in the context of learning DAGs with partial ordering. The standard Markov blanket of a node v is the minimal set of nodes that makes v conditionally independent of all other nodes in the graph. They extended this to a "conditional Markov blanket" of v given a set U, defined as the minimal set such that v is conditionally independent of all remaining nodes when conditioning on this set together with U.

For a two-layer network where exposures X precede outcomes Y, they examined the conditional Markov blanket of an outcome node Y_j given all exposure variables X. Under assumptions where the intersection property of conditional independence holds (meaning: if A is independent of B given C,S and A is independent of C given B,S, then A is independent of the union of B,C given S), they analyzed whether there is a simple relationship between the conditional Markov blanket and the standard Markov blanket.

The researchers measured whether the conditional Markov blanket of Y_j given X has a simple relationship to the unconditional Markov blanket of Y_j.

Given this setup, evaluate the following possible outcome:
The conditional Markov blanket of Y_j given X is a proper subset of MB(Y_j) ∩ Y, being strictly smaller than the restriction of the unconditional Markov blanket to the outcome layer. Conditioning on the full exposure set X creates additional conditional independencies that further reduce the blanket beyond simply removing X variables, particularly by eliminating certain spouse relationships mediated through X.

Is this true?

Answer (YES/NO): NO